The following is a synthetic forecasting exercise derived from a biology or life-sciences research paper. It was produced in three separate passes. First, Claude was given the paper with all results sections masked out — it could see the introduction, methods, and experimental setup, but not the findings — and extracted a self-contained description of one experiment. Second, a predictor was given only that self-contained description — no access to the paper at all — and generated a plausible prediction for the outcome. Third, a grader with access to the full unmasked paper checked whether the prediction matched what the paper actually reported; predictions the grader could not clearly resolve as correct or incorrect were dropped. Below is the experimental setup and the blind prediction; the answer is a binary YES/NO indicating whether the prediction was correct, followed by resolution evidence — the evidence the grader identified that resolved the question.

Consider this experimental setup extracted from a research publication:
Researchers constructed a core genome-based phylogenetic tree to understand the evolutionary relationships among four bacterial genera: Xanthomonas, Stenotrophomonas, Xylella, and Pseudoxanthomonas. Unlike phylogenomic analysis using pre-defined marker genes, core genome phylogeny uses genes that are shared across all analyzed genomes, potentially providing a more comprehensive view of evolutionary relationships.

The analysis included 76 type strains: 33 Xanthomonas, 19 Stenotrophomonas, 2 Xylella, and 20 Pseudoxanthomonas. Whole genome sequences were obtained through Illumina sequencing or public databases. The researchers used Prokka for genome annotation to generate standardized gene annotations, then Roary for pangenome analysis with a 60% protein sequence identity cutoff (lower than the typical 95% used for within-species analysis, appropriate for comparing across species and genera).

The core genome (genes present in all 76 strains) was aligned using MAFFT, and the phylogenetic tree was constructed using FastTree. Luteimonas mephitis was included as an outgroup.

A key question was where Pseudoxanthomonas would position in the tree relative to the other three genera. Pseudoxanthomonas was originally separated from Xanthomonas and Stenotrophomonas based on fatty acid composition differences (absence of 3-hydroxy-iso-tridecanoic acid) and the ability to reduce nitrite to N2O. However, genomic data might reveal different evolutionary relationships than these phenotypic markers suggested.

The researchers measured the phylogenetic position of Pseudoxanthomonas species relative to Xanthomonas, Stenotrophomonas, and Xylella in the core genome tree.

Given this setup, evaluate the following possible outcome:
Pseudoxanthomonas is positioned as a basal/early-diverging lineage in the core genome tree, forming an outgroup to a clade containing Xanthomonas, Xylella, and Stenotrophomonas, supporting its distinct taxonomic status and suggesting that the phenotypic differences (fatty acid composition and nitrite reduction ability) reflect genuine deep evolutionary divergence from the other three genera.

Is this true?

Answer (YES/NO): NO